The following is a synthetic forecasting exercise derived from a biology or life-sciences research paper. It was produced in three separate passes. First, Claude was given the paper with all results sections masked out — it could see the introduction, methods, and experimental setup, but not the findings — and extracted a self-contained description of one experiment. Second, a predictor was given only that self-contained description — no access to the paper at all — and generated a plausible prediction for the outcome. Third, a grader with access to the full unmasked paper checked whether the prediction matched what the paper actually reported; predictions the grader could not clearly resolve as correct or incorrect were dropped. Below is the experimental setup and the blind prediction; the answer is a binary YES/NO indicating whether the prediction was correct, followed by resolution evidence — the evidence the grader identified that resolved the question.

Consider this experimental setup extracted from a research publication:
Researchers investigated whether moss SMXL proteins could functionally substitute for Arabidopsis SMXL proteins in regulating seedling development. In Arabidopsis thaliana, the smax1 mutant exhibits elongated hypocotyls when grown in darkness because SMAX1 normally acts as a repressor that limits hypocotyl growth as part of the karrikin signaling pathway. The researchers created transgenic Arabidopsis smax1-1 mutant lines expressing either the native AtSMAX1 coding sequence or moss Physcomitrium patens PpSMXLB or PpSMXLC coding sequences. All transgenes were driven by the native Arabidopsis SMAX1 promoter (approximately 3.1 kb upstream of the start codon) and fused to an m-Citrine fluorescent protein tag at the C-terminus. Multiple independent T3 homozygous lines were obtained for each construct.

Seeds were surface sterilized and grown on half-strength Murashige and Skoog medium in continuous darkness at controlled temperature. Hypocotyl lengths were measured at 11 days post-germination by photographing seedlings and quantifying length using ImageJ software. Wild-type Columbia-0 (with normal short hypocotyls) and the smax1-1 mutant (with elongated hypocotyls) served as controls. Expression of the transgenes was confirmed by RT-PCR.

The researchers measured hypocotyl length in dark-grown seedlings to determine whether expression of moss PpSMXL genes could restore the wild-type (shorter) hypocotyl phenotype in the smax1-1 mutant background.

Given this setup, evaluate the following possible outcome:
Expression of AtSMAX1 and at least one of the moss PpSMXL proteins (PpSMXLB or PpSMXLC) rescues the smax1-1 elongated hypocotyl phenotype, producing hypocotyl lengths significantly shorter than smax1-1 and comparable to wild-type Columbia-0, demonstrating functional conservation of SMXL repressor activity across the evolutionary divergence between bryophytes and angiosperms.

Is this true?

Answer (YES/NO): NO